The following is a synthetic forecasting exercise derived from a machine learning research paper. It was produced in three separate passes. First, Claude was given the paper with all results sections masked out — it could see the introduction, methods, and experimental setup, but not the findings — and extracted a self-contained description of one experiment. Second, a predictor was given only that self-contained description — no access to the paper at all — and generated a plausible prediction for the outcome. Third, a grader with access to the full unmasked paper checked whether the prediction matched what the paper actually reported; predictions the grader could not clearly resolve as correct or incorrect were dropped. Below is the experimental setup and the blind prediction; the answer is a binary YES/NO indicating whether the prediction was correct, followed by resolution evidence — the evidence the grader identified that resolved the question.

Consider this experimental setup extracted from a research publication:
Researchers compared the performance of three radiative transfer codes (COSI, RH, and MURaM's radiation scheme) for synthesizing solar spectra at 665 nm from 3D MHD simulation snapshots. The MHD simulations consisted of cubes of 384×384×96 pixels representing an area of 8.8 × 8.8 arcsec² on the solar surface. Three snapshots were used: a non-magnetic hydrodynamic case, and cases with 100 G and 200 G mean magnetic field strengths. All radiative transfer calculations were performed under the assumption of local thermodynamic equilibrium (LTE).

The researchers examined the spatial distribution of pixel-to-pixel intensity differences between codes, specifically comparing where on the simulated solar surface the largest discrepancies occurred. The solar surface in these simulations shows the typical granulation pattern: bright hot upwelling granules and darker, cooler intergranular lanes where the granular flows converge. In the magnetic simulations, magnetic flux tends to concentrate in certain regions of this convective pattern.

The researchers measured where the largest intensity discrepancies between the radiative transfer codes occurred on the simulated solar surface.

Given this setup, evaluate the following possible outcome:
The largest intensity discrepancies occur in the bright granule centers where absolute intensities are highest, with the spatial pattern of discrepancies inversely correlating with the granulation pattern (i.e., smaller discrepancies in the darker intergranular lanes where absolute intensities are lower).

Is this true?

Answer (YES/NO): NO